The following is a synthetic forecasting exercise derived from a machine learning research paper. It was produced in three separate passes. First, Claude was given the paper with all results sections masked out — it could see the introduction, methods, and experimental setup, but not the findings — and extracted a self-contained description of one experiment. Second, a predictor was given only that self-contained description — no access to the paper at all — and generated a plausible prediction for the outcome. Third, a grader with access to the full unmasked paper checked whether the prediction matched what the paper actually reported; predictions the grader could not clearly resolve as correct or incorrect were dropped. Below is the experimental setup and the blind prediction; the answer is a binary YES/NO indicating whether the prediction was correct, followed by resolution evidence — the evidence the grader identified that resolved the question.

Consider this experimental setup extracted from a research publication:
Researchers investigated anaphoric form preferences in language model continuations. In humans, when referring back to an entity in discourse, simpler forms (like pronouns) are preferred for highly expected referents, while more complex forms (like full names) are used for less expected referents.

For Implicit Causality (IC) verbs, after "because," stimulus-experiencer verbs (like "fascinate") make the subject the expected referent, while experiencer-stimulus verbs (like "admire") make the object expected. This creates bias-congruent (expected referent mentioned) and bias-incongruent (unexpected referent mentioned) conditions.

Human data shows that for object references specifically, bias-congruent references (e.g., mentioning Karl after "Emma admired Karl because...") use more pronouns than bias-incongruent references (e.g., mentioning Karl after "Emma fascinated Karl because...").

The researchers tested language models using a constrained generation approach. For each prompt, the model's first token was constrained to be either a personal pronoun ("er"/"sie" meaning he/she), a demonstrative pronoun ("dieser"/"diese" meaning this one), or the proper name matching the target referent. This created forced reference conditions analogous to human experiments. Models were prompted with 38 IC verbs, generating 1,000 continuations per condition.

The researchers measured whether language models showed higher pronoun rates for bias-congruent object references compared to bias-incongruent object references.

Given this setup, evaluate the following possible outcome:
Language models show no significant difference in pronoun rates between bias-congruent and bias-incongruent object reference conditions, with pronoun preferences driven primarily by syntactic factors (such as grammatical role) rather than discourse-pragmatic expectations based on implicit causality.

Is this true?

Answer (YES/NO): YES